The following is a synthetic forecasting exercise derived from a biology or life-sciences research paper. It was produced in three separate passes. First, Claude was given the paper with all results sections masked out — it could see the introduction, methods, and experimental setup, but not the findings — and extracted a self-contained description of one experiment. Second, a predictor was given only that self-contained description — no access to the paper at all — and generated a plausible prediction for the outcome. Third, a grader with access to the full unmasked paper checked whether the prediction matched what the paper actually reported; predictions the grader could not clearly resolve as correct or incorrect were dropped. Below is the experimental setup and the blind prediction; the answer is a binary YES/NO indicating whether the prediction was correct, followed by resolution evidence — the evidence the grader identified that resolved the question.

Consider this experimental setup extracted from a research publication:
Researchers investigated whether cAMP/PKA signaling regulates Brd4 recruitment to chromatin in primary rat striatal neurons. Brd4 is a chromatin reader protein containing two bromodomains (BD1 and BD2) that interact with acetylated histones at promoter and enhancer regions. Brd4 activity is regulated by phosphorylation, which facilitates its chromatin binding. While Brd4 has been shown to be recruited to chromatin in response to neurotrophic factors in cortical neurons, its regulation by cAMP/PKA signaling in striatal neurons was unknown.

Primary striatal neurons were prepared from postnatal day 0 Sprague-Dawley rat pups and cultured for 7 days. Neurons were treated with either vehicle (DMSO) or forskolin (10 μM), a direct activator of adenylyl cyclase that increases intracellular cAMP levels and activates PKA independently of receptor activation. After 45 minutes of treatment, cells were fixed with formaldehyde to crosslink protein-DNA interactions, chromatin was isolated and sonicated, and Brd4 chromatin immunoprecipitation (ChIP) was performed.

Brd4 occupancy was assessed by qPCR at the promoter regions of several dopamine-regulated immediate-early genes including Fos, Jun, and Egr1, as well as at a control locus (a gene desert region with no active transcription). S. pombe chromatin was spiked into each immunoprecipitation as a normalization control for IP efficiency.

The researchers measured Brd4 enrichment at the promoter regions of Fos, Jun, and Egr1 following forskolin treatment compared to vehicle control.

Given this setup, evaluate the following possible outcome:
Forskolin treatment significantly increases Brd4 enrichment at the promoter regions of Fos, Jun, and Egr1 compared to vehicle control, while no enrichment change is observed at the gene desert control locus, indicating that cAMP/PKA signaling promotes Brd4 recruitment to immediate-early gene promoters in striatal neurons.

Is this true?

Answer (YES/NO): NO